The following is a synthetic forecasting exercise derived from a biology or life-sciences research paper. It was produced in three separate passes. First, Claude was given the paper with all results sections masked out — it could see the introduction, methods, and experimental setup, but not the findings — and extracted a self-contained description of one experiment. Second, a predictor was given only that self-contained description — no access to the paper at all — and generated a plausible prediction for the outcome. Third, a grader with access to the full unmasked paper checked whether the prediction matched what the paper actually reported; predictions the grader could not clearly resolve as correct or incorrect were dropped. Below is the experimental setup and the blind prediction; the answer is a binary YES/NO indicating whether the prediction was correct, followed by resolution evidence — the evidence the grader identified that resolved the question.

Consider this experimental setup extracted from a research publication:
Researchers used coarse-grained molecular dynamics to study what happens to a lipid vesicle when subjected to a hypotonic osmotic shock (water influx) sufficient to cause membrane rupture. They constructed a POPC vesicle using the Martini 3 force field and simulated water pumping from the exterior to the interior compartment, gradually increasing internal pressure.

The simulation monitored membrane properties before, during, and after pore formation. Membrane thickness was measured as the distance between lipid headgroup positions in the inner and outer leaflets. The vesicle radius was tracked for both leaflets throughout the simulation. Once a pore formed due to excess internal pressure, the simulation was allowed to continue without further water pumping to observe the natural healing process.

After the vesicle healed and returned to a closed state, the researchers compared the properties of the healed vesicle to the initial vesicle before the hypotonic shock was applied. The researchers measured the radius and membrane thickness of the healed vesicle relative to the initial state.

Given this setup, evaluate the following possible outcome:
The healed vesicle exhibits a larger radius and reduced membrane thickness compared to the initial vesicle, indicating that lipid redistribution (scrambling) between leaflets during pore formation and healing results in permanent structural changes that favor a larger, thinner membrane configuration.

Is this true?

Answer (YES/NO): NO